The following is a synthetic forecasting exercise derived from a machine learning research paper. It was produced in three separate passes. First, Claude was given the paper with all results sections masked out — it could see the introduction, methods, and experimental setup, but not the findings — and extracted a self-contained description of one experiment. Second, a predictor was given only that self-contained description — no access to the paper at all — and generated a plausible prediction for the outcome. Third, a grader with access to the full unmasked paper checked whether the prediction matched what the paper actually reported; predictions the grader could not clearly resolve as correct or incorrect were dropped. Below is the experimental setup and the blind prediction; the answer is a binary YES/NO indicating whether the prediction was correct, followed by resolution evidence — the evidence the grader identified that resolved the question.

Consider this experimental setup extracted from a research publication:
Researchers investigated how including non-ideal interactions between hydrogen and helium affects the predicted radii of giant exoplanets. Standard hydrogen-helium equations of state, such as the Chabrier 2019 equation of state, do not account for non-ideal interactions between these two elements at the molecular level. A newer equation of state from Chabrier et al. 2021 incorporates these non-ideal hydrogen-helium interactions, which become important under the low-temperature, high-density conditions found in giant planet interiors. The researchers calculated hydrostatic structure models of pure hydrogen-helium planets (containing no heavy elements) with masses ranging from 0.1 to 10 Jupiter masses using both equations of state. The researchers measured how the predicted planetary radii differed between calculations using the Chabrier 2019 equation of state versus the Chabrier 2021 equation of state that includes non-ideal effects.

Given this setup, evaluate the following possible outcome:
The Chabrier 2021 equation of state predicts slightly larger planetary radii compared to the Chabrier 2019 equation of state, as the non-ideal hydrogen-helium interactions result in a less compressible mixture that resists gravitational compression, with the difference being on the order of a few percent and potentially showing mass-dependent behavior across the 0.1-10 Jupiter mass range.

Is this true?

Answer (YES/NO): YES